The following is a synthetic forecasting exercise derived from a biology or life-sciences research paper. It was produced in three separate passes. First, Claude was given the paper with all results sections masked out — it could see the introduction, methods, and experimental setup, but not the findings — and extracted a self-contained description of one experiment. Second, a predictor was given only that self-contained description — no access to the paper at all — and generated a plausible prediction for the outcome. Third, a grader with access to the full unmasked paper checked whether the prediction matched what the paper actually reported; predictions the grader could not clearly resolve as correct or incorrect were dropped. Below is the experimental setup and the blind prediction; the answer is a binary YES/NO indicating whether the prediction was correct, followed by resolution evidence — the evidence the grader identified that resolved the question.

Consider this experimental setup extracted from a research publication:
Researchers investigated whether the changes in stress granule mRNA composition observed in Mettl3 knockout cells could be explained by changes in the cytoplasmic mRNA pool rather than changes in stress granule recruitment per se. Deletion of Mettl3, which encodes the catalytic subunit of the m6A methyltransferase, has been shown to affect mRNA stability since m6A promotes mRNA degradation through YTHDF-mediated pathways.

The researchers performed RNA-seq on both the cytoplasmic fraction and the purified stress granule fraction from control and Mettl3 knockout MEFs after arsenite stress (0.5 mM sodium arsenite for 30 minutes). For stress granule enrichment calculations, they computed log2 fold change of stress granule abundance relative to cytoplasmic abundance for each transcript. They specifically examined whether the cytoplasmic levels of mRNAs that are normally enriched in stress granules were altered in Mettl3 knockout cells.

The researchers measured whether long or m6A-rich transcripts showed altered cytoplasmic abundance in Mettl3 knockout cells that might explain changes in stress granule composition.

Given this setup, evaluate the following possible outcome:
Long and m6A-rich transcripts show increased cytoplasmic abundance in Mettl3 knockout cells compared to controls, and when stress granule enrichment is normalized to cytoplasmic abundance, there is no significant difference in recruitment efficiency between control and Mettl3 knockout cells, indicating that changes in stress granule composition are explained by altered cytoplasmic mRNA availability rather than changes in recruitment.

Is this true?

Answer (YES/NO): NO